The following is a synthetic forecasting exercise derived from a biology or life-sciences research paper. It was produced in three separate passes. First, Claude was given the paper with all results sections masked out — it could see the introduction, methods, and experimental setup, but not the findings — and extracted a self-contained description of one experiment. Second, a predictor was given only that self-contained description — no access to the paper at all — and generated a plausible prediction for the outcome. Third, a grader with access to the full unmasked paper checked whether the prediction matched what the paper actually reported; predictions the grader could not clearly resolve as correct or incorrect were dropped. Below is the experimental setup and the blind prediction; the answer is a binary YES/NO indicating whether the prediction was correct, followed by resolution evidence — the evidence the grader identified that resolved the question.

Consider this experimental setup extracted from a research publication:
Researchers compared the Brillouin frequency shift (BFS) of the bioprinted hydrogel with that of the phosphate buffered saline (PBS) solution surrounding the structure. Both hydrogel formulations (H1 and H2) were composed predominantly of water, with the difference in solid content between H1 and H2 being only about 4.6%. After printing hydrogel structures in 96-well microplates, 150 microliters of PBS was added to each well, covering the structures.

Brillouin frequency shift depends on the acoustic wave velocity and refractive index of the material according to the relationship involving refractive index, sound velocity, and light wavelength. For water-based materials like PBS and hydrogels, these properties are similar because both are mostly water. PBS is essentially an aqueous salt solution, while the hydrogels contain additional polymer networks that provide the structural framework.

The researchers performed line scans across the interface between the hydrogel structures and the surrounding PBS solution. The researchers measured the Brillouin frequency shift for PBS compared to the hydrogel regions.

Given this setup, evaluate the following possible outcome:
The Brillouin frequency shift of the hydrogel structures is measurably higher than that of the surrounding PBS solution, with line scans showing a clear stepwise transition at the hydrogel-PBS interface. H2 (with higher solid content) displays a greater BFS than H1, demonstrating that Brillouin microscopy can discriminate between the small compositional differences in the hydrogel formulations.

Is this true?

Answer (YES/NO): NO